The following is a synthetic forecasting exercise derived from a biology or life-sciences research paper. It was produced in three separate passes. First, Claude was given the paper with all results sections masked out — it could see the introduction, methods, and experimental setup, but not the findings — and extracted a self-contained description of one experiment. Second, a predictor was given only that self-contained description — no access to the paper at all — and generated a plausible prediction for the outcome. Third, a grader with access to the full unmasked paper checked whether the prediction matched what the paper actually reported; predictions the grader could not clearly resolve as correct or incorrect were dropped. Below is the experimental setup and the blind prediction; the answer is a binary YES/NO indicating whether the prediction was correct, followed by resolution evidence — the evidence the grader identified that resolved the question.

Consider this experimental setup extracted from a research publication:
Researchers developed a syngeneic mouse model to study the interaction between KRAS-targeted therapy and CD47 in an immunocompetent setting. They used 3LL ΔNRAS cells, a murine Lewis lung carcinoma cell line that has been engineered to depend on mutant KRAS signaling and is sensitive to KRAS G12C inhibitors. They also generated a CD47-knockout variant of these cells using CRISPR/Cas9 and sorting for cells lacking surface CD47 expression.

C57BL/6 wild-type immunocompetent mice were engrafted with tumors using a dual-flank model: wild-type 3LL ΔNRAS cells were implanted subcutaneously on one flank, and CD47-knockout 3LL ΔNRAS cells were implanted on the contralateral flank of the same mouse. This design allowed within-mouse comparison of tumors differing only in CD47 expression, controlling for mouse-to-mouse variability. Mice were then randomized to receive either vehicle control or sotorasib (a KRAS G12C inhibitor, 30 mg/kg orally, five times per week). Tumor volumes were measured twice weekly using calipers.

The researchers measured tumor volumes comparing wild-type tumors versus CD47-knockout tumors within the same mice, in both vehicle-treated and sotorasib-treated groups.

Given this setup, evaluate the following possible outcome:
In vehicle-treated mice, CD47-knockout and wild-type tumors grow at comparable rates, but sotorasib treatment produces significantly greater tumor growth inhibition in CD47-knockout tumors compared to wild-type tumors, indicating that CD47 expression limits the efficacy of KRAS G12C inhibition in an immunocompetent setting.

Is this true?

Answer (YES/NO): YES